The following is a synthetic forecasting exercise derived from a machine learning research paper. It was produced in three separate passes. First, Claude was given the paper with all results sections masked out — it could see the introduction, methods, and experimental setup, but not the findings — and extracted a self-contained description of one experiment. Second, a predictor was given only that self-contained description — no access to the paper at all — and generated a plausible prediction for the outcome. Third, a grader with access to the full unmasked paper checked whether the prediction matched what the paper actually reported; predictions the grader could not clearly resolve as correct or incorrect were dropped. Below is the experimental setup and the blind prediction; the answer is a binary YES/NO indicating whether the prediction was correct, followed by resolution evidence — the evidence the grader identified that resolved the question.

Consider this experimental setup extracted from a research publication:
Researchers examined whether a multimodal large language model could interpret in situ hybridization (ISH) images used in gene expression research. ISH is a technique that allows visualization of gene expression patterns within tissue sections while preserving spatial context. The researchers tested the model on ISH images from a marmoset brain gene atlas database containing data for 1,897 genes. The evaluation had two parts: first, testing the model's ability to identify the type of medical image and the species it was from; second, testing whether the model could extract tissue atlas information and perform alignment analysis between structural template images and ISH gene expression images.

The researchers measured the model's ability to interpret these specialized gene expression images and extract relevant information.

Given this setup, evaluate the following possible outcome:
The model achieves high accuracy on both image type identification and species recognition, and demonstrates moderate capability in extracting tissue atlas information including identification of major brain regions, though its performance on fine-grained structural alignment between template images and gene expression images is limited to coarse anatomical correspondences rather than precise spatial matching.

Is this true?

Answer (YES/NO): NO